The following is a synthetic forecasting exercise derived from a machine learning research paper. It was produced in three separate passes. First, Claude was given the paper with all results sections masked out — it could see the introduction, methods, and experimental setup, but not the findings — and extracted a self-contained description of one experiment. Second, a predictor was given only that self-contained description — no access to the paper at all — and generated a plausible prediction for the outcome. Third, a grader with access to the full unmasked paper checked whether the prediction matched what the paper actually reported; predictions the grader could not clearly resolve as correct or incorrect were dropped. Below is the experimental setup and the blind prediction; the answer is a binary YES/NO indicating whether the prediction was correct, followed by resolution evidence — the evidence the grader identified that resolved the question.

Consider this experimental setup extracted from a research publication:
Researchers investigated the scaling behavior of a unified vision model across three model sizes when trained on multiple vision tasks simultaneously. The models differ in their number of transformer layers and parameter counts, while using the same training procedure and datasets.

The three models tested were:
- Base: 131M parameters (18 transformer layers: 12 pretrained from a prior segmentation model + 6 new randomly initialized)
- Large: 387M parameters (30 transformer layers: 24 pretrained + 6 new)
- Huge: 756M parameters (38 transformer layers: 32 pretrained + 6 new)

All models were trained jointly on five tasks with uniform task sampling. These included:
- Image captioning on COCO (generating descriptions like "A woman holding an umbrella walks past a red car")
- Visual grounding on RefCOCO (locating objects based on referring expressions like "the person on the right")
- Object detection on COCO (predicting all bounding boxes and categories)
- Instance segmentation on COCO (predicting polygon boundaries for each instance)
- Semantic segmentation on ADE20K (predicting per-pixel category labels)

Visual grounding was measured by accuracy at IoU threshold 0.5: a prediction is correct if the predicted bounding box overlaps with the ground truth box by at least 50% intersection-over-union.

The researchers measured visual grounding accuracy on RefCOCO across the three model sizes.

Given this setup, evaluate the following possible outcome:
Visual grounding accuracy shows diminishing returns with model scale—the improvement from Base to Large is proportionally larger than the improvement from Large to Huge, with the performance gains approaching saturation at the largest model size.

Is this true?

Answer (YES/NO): YES